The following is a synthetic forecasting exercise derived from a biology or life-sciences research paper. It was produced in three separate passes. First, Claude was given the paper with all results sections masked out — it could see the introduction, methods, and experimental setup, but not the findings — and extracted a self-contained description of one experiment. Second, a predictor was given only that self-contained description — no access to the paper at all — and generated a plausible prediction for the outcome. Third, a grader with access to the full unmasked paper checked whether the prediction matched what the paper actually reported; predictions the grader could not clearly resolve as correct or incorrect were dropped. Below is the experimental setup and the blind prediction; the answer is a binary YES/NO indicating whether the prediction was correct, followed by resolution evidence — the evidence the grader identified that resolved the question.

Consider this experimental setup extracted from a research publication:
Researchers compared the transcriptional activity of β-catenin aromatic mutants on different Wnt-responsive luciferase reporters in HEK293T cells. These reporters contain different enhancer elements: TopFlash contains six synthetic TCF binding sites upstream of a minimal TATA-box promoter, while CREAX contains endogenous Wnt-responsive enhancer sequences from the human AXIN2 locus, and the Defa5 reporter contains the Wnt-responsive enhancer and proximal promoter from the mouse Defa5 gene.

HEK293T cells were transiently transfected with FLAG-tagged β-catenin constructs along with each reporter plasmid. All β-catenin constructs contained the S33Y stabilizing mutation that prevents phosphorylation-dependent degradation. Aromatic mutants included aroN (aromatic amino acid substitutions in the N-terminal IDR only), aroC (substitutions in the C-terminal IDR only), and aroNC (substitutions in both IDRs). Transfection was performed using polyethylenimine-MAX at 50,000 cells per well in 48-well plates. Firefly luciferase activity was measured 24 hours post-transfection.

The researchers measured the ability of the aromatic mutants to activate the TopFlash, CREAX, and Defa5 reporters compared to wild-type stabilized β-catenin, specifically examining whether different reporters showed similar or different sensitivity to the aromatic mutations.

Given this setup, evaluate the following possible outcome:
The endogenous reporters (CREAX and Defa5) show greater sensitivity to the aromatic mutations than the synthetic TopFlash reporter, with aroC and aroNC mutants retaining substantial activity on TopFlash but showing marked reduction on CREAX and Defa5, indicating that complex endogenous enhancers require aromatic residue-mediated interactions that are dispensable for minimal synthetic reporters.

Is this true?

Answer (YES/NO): NO